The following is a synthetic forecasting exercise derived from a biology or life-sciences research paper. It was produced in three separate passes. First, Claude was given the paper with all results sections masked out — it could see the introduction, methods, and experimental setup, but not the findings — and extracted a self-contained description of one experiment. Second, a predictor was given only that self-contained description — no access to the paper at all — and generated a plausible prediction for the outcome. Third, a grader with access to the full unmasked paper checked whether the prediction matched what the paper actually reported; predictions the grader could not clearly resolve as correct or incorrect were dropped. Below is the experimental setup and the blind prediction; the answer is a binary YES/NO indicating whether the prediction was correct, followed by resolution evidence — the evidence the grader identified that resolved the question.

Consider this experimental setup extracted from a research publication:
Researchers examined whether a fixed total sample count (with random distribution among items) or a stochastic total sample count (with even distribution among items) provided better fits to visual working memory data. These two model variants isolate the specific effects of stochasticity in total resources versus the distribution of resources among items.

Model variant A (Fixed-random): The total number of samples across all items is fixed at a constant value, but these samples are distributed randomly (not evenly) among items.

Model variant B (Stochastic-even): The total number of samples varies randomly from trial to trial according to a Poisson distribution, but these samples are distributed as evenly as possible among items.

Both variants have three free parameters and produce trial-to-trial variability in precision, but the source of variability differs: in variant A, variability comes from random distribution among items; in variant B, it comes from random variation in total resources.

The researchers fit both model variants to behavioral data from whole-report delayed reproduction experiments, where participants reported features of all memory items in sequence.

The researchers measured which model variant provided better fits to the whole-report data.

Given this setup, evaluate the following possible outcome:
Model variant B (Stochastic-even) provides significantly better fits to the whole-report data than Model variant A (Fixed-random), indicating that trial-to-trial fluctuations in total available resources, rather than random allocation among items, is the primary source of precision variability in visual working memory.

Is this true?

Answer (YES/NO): YES